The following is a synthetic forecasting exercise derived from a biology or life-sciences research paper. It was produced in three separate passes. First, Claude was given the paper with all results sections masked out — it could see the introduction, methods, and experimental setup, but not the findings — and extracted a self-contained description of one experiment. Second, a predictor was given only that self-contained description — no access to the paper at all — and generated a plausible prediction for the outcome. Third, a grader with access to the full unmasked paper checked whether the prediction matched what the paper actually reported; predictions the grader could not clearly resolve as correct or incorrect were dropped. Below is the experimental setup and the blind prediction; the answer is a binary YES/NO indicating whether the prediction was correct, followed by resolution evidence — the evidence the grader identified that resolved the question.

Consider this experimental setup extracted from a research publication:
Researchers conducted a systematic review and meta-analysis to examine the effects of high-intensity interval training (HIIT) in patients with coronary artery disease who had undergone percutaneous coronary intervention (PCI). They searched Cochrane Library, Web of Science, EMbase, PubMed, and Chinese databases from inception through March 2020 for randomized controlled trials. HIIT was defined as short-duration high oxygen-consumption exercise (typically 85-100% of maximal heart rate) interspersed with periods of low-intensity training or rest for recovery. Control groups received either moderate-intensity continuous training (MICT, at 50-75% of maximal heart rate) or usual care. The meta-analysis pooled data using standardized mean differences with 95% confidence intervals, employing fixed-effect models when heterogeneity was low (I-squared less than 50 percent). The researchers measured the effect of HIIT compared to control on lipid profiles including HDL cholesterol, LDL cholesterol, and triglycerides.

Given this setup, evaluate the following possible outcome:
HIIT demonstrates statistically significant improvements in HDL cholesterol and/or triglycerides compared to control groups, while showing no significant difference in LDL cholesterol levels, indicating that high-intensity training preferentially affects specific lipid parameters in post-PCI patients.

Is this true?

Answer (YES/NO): YES